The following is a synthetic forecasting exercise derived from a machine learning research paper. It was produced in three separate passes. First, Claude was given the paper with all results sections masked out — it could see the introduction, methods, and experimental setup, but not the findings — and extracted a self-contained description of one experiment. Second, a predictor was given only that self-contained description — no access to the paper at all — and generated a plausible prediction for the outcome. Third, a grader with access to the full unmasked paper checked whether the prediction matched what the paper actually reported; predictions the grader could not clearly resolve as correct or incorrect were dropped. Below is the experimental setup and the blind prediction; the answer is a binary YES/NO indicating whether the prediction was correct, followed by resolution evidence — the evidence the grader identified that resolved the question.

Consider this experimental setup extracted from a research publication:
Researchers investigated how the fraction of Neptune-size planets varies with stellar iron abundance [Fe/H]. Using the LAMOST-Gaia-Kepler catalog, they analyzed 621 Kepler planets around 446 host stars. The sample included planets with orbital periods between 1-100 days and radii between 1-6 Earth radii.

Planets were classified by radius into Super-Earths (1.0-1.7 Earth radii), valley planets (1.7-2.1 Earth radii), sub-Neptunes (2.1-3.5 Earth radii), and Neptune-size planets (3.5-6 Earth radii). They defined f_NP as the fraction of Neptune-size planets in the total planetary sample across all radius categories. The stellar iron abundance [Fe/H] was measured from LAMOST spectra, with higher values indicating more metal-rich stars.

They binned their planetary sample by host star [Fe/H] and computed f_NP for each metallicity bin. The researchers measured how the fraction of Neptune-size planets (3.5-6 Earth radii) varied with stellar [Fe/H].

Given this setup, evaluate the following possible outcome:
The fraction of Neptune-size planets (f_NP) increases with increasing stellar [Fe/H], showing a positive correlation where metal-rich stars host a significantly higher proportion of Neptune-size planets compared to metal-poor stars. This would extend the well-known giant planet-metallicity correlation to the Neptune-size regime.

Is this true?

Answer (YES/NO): YES